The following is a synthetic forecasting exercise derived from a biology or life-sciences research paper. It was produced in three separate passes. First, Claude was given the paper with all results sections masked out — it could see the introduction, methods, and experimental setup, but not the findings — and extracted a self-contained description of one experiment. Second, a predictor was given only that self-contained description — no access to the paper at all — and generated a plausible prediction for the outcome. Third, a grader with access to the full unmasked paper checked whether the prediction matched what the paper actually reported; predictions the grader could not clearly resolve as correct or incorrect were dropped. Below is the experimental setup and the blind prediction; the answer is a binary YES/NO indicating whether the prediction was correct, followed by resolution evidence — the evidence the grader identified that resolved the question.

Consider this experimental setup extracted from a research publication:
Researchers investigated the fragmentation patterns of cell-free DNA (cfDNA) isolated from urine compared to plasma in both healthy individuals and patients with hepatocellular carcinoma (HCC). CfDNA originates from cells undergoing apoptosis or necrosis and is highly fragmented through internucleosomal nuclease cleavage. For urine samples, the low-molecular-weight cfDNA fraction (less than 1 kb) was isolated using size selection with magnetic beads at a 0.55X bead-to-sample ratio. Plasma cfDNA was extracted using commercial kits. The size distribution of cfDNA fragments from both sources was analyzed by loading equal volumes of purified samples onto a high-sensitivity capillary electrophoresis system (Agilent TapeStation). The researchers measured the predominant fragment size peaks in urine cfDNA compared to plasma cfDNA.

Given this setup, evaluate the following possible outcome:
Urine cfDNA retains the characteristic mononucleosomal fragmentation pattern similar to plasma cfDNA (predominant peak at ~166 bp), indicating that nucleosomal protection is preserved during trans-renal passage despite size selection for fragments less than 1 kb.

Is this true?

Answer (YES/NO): YES